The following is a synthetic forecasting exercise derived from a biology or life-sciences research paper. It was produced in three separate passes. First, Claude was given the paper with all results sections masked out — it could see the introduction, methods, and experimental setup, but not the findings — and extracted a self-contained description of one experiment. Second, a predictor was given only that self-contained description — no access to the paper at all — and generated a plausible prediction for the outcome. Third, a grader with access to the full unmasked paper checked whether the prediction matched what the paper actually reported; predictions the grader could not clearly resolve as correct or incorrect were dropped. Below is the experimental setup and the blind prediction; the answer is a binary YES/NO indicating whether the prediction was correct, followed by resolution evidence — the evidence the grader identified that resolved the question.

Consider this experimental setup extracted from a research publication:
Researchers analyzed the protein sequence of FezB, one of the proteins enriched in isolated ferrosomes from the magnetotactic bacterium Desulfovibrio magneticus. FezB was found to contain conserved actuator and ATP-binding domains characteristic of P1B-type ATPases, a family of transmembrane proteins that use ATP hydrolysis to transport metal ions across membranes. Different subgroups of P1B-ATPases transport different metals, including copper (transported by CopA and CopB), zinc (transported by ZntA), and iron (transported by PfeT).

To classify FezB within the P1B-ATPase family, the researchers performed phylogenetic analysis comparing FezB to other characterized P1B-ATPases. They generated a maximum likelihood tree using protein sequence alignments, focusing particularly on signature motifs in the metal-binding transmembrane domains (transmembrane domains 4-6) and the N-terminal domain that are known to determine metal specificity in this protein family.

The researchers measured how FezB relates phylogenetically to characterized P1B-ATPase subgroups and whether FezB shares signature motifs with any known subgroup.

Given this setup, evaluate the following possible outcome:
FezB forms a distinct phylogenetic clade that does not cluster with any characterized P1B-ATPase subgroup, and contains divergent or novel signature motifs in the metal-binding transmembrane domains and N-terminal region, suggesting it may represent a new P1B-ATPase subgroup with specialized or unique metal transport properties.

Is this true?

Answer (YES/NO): NO